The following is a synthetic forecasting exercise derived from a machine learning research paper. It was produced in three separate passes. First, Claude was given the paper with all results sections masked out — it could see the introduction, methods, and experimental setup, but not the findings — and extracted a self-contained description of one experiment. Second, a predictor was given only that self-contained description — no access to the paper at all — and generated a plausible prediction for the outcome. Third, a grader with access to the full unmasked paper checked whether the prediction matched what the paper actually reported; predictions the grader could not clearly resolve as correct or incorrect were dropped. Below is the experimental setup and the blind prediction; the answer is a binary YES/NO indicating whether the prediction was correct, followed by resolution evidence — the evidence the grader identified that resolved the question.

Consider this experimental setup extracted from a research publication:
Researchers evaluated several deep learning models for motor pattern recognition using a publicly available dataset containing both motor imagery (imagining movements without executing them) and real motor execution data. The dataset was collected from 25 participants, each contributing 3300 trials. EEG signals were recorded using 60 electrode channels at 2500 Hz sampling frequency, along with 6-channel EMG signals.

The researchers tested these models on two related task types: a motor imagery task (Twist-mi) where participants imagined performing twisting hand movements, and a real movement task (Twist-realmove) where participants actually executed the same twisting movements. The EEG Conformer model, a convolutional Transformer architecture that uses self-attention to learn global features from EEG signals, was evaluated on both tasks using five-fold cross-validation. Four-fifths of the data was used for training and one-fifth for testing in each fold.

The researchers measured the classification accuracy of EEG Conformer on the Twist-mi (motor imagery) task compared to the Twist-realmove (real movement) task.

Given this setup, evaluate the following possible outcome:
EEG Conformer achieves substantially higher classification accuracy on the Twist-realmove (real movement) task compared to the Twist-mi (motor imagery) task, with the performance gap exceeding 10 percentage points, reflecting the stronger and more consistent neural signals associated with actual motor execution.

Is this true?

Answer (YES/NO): YES